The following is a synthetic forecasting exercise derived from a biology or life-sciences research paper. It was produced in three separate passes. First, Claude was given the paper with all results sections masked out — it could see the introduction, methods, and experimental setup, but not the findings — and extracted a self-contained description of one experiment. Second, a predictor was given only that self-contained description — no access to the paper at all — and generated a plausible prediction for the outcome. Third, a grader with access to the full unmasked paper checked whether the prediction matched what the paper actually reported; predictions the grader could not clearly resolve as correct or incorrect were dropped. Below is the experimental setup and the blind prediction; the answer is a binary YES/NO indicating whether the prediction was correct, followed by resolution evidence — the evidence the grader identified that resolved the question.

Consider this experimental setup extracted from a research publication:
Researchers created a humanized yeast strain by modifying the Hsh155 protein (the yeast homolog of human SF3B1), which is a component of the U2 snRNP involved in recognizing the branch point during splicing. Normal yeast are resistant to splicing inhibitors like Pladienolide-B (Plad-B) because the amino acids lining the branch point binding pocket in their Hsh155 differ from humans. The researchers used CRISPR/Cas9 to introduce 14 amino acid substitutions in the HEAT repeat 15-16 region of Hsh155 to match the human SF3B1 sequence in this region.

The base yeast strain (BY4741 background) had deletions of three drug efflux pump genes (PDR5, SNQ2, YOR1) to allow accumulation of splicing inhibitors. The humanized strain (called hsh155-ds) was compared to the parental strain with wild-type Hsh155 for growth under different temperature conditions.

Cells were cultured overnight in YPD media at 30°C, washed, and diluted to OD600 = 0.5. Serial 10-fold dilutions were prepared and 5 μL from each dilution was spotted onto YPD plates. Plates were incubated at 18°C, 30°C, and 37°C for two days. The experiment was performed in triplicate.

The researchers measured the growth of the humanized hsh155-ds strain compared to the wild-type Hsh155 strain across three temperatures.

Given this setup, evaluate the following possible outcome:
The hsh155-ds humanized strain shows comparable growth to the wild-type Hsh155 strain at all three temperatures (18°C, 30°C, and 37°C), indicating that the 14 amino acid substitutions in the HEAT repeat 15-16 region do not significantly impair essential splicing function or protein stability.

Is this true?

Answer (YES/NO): YES